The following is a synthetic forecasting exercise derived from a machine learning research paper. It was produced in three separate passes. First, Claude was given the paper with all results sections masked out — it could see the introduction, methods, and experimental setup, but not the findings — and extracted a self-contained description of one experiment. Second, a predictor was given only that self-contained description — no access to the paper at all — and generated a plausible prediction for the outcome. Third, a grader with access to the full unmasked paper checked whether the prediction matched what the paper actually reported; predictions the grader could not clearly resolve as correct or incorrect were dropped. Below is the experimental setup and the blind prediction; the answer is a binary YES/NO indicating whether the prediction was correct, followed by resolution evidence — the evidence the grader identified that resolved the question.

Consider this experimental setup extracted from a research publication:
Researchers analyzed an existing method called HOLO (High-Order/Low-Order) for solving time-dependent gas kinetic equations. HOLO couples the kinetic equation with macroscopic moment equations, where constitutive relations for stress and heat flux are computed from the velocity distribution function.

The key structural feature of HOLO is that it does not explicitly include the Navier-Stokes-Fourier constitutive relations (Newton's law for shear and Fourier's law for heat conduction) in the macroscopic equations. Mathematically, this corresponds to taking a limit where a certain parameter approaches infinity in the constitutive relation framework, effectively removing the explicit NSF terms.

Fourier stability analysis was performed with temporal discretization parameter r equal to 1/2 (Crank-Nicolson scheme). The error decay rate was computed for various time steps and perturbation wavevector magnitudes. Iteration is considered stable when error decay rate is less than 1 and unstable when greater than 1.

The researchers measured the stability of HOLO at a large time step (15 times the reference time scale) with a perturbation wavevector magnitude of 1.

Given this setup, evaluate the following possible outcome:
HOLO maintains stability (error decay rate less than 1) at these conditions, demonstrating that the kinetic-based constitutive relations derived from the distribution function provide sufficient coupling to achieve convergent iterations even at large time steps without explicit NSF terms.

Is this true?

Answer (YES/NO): NO